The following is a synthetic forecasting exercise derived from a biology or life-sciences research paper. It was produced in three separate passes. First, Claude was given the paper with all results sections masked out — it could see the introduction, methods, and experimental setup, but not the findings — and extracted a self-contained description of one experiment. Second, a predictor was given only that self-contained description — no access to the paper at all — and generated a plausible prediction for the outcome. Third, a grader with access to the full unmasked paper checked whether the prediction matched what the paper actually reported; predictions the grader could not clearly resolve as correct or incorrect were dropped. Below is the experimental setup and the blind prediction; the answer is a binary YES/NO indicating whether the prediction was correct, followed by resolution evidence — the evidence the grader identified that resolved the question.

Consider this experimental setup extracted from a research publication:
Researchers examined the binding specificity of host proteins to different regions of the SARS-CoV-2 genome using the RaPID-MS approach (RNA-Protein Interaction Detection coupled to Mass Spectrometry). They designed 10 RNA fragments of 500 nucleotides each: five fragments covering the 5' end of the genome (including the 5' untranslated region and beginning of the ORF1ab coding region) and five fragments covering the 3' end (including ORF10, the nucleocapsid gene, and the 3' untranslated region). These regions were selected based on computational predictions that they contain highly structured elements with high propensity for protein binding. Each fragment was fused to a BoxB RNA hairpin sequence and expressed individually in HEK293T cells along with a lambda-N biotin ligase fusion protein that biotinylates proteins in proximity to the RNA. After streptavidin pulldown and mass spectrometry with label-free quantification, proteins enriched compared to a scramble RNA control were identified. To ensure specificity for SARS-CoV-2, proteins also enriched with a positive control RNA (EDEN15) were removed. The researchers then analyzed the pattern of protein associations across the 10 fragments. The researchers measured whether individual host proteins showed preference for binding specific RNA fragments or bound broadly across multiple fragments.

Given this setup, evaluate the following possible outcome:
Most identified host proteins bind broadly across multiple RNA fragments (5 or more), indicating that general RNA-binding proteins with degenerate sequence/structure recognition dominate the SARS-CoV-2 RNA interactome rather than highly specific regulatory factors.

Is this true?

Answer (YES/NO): NO